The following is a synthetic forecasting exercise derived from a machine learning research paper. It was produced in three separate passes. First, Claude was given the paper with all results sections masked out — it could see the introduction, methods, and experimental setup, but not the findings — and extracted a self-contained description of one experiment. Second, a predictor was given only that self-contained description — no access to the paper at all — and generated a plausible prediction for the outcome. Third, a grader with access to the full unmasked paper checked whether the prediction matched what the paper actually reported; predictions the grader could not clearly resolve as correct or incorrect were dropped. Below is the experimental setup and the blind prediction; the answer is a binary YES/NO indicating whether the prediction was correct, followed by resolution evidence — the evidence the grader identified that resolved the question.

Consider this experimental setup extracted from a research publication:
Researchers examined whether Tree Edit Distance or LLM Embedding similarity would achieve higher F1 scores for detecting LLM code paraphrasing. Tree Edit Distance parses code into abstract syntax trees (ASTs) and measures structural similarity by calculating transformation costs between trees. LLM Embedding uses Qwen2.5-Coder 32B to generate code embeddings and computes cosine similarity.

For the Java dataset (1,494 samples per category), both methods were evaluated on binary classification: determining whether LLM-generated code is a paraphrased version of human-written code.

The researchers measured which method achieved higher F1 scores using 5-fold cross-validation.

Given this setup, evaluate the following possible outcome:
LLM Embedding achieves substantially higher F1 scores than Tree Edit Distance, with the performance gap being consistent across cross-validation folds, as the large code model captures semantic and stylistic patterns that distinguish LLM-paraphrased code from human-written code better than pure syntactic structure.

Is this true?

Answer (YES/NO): NO